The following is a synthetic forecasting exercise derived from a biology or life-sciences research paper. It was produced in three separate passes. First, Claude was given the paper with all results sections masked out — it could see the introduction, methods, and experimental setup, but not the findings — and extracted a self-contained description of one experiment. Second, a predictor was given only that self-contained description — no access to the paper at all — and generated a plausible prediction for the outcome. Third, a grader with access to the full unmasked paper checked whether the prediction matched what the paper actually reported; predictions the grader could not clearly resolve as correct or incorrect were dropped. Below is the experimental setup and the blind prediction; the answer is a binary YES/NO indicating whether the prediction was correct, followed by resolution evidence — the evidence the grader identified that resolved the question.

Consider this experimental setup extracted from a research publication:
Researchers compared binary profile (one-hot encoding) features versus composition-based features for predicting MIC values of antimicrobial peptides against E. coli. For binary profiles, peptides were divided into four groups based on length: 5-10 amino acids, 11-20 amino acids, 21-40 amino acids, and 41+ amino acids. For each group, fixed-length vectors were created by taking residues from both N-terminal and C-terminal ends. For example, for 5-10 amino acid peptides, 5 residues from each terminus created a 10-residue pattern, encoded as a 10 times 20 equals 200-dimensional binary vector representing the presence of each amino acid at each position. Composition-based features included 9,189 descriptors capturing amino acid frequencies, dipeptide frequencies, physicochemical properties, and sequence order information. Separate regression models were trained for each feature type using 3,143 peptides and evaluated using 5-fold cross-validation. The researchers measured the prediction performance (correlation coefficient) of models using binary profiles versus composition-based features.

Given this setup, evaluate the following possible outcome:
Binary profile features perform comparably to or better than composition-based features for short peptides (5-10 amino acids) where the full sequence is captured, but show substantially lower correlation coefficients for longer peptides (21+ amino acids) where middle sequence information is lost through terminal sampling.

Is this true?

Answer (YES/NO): NO